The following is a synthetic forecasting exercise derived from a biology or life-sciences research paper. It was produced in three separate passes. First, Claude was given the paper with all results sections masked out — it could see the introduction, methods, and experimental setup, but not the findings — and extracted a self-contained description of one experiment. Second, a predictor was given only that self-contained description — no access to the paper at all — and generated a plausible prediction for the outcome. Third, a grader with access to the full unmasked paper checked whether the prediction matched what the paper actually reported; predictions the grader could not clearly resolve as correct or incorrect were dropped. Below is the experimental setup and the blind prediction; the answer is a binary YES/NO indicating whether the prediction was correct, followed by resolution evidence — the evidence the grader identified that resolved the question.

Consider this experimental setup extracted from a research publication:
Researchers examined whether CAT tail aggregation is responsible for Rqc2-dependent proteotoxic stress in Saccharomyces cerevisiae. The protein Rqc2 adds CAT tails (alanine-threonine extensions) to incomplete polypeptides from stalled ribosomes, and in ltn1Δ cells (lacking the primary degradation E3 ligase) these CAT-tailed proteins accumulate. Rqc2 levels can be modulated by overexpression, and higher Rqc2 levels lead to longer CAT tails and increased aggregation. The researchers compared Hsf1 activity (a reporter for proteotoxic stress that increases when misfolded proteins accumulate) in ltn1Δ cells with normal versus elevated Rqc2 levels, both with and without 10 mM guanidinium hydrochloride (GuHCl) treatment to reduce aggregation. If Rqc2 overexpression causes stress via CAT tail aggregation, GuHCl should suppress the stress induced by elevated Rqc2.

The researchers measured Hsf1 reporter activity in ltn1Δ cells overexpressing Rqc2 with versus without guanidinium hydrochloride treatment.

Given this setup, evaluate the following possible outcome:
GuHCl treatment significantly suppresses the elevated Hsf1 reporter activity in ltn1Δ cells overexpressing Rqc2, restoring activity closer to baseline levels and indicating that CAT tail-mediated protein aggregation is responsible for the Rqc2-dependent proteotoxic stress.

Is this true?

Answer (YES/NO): YES